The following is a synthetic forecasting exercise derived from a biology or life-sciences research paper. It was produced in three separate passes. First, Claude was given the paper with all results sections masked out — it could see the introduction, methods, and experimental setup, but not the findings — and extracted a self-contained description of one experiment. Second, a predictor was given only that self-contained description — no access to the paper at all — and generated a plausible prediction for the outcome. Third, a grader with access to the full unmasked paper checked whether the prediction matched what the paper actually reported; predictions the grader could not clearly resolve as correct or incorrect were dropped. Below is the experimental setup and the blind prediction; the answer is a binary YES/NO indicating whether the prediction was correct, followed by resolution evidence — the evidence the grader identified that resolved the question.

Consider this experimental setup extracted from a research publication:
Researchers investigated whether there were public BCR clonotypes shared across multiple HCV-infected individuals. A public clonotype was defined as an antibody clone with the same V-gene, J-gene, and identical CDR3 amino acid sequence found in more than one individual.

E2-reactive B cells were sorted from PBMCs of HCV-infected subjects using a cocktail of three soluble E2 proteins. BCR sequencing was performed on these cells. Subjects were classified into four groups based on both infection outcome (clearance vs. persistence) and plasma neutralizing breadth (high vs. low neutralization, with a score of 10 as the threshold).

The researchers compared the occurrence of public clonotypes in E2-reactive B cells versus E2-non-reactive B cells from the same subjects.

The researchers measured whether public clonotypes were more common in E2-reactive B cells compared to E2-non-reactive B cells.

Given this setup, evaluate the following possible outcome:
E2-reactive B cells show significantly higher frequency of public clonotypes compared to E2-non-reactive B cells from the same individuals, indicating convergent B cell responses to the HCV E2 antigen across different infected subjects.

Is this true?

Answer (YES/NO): NO